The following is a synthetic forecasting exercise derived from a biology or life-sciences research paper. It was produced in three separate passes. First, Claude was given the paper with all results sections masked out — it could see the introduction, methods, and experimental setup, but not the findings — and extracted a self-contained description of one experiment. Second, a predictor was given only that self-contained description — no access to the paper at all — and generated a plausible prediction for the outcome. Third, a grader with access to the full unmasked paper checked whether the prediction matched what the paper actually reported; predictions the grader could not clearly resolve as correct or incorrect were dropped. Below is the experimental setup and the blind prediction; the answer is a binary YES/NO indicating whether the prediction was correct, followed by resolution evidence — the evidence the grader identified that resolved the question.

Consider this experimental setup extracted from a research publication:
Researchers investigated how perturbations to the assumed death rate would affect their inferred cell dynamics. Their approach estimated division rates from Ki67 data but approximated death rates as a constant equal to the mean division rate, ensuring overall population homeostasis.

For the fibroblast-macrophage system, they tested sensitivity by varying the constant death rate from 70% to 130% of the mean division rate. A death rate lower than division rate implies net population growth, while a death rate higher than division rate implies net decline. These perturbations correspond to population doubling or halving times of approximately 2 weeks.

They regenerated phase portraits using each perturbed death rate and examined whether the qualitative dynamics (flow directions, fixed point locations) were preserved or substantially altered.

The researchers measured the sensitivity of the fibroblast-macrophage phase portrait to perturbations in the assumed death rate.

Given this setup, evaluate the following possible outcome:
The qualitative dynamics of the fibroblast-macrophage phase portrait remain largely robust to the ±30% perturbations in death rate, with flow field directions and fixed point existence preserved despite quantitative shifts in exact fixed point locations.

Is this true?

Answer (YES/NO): YES